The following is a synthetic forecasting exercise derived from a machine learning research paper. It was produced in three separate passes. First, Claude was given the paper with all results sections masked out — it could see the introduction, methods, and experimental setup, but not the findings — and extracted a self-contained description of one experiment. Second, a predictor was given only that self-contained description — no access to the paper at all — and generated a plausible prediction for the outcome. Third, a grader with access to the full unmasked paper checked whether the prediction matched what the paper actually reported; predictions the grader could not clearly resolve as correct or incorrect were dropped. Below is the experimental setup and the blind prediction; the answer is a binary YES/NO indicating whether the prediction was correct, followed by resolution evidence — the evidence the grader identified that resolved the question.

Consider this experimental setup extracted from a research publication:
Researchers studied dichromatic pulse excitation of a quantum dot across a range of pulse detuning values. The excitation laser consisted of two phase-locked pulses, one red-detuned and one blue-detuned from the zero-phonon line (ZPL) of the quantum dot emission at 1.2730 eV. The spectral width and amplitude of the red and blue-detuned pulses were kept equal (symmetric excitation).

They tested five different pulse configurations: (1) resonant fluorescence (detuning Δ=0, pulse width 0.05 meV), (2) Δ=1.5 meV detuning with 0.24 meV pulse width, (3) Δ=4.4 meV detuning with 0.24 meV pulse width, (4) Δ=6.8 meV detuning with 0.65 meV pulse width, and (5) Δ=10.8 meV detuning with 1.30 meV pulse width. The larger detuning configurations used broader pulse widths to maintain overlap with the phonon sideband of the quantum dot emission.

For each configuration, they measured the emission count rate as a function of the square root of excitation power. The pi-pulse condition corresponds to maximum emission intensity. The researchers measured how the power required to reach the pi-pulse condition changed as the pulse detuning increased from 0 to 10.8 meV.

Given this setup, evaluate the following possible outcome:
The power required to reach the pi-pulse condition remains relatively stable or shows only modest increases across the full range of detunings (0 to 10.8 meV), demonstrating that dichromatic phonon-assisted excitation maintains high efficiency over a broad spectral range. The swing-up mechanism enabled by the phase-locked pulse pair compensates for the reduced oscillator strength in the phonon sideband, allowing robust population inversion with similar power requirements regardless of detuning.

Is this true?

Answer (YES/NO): NO